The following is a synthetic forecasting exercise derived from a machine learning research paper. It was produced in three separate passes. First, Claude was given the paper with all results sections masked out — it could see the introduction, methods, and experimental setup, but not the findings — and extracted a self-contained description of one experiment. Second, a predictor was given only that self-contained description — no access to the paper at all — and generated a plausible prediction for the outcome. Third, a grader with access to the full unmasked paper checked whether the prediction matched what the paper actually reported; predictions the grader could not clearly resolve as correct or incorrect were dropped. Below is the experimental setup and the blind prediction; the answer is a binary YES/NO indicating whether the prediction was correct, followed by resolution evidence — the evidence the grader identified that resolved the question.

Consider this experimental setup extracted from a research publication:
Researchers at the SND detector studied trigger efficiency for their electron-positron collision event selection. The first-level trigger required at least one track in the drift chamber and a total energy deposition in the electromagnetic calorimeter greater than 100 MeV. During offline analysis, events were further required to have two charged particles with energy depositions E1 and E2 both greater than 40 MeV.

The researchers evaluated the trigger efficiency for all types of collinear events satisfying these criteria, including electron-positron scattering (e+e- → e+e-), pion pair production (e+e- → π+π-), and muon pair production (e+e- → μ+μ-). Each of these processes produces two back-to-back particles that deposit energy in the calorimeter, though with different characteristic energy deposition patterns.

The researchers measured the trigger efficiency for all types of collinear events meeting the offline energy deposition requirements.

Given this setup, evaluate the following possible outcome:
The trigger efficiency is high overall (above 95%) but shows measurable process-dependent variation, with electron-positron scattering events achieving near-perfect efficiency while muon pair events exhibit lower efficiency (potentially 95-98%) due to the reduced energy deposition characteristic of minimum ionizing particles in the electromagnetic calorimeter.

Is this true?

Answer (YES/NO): NO